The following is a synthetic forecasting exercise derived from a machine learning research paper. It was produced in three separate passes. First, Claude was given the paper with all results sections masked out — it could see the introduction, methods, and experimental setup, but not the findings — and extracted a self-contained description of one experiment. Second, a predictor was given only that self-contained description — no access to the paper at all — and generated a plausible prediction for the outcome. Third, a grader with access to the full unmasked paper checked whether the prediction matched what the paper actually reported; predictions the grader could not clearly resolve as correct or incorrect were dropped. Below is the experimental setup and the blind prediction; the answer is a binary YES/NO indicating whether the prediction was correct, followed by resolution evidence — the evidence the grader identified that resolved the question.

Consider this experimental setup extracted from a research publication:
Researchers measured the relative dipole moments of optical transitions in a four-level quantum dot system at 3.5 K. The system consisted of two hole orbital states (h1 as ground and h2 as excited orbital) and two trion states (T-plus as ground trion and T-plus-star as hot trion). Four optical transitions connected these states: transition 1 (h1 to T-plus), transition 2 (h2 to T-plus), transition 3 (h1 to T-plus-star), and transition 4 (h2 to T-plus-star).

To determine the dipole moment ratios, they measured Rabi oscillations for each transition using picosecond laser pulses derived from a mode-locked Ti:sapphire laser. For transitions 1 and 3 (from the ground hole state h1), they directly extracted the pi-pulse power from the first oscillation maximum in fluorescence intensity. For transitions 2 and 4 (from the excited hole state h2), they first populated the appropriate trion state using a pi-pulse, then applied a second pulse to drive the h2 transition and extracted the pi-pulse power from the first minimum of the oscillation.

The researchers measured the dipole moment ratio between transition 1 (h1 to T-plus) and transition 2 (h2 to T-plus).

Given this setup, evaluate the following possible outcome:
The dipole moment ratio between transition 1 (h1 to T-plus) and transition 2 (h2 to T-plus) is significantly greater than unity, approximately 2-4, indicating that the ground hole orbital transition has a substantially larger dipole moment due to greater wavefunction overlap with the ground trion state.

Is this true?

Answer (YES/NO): NO